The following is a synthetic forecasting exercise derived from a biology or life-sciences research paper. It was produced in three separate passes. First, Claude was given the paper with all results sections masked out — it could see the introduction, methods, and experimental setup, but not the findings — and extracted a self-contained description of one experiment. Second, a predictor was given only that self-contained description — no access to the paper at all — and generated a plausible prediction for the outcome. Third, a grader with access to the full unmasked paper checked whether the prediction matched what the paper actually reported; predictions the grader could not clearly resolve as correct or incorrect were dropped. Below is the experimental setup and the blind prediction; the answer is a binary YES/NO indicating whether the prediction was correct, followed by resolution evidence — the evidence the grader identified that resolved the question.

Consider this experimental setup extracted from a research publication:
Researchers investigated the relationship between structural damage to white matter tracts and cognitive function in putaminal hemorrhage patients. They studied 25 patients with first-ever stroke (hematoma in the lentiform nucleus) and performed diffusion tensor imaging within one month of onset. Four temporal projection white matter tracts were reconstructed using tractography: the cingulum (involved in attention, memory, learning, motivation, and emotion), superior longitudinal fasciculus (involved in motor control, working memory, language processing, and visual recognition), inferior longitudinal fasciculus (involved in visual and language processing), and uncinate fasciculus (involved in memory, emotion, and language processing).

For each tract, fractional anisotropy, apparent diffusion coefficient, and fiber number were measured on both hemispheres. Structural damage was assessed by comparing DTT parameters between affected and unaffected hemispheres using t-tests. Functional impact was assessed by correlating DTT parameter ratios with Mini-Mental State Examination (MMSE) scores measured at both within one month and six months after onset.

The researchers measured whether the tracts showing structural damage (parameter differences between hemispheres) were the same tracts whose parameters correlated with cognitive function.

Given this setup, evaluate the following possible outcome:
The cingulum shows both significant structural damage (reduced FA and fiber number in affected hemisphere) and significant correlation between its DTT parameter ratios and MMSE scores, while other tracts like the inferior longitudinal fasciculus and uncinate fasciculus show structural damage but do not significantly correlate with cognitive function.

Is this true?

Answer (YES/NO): NO